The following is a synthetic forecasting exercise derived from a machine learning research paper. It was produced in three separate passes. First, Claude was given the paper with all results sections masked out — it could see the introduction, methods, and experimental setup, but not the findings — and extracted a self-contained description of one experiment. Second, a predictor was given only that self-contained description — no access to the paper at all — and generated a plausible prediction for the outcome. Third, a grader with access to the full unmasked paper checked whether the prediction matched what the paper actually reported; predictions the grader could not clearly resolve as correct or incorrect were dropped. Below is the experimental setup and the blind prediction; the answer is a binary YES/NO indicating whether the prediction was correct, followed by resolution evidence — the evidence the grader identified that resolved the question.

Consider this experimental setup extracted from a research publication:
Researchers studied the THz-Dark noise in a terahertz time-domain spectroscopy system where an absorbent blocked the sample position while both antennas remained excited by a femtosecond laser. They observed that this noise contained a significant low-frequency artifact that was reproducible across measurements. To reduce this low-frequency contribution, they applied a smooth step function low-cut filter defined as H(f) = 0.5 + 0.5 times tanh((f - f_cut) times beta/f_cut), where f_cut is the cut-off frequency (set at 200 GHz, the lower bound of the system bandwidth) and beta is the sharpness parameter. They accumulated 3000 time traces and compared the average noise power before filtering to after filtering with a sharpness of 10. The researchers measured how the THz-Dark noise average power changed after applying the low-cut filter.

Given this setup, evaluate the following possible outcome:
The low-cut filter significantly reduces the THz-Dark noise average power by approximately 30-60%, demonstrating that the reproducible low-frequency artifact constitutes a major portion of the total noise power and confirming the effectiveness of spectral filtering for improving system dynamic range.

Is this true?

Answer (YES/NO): NO